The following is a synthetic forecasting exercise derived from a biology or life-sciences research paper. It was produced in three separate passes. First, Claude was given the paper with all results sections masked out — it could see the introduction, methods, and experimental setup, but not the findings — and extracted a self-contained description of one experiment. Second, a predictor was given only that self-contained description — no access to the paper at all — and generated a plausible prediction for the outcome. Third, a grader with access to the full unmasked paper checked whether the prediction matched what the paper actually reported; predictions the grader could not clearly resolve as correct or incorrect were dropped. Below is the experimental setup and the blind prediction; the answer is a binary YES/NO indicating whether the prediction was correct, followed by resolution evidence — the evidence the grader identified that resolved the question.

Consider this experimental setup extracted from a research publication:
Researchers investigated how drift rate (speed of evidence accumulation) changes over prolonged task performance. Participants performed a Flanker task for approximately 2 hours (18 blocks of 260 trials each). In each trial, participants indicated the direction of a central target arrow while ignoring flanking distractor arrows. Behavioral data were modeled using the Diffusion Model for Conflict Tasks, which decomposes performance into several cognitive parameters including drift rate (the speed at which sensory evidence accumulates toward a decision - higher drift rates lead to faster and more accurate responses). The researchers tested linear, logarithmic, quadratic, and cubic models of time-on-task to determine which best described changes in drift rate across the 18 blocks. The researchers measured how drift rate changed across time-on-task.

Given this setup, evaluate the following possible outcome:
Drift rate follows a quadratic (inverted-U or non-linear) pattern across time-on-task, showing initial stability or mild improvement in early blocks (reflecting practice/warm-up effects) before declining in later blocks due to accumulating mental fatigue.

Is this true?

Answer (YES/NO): NO